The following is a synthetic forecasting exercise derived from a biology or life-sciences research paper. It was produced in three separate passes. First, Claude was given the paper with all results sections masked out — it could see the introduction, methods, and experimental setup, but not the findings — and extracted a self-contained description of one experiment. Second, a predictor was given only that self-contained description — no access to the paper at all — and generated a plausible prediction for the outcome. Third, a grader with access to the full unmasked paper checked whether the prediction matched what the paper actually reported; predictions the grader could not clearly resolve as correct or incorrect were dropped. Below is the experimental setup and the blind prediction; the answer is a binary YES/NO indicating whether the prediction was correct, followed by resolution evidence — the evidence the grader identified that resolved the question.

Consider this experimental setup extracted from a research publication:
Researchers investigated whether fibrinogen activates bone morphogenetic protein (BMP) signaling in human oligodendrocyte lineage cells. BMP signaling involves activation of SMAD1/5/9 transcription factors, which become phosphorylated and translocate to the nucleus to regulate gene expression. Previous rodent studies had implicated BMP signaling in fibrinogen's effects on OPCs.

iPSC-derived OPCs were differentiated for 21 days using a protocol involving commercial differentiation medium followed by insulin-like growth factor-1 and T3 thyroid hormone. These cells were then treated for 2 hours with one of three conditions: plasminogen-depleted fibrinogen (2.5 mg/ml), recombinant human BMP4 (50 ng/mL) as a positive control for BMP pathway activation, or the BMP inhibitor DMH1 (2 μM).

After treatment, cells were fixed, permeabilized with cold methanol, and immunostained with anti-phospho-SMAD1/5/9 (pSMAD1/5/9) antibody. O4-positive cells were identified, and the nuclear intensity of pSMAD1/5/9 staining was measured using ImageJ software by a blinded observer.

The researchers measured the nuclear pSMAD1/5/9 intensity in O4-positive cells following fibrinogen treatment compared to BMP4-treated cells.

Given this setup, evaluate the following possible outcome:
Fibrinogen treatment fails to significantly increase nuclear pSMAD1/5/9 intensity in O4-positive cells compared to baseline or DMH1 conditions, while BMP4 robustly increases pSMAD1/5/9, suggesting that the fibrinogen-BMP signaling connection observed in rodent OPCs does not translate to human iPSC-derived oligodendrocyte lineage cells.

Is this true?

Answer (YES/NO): NO